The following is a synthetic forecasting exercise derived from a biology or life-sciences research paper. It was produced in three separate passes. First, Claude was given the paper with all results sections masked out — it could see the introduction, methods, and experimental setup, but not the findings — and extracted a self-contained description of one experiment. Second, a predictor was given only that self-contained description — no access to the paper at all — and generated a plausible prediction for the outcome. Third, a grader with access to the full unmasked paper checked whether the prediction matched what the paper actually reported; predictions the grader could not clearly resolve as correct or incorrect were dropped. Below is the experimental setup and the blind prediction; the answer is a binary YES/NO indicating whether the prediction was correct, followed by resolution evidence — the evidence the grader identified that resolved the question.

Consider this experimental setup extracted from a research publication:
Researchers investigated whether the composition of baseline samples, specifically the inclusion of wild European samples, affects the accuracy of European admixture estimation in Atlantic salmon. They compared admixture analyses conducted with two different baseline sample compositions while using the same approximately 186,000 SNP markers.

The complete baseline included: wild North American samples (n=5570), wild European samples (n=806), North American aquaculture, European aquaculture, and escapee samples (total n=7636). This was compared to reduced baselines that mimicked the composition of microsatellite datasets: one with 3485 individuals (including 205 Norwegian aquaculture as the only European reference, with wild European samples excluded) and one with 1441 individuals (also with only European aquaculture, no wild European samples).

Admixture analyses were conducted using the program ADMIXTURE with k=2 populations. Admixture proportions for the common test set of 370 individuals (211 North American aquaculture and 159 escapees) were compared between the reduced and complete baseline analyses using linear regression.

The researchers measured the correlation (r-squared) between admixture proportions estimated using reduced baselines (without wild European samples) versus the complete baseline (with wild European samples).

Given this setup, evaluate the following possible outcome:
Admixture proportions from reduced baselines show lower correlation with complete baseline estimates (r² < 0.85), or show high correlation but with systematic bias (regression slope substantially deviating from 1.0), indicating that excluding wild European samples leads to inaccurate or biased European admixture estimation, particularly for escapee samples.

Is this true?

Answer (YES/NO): NO